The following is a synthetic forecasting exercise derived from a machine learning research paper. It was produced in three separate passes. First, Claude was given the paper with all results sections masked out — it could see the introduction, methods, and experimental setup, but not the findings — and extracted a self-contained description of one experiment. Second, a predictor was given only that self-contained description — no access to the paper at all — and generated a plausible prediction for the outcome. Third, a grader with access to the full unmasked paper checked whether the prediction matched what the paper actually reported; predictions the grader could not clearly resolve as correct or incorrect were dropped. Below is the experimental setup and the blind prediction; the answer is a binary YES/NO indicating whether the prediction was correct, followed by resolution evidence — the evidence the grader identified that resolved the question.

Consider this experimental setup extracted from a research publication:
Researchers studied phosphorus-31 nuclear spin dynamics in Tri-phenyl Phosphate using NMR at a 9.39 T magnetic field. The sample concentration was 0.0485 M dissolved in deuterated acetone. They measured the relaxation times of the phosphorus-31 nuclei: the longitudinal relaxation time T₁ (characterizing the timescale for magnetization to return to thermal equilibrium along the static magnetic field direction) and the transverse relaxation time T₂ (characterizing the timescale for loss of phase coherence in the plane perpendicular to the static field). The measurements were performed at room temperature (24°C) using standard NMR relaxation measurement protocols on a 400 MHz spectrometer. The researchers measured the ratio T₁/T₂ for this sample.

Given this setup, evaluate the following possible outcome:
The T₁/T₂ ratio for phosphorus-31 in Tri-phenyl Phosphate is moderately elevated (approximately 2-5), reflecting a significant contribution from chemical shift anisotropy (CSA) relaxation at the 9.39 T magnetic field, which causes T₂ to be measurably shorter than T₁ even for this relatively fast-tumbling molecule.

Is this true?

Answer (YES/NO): NO